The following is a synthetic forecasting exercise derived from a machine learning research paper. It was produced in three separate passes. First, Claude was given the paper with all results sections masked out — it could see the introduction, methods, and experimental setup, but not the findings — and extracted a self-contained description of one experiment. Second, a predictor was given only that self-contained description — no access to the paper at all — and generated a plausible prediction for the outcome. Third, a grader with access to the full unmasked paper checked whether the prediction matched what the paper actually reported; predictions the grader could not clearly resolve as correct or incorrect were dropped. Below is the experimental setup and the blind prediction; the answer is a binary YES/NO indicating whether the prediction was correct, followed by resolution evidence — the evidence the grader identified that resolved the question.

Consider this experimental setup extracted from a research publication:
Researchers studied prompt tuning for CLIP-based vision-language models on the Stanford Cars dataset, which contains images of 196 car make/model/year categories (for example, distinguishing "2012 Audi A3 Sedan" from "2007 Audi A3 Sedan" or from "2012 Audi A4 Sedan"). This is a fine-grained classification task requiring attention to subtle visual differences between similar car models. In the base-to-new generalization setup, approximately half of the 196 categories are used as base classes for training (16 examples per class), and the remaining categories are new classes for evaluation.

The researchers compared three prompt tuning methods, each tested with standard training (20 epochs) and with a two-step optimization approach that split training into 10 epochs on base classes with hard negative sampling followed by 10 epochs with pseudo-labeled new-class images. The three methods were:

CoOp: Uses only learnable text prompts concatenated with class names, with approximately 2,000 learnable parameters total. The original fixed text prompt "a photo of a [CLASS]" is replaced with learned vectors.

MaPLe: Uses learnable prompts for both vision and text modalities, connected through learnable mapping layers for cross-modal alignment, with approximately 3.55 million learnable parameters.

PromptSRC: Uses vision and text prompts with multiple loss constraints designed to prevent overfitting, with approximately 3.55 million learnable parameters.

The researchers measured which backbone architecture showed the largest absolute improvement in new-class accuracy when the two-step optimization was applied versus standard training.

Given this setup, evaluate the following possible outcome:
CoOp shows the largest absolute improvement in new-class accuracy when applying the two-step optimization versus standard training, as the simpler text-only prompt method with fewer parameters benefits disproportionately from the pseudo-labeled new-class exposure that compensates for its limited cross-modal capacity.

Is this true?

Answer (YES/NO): YES